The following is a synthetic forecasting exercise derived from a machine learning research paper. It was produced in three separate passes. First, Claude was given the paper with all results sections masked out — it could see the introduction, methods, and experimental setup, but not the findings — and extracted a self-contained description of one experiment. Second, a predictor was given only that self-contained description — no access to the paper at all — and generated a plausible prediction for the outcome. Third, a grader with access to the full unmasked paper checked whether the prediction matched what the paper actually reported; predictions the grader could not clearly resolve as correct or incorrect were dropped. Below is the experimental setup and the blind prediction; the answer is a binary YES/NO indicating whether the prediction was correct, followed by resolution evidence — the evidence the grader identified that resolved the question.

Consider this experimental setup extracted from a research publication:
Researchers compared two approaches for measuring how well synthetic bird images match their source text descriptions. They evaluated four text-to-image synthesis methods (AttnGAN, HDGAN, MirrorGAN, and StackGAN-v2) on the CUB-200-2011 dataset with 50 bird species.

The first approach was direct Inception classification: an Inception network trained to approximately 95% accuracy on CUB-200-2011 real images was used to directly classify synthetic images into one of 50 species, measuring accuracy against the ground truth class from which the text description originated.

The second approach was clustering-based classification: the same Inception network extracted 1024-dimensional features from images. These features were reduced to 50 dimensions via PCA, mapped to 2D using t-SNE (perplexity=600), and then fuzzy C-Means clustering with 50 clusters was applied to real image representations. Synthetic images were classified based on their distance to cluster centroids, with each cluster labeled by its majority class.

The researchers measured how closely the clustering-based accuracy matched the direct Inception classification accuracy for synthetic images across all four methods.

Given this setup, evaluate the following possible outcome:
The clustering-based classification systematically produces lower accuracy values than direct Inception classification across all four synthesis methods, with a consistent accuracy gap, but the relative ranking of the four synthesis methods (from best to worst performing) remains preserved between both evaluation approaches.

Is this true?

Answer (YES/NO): YES